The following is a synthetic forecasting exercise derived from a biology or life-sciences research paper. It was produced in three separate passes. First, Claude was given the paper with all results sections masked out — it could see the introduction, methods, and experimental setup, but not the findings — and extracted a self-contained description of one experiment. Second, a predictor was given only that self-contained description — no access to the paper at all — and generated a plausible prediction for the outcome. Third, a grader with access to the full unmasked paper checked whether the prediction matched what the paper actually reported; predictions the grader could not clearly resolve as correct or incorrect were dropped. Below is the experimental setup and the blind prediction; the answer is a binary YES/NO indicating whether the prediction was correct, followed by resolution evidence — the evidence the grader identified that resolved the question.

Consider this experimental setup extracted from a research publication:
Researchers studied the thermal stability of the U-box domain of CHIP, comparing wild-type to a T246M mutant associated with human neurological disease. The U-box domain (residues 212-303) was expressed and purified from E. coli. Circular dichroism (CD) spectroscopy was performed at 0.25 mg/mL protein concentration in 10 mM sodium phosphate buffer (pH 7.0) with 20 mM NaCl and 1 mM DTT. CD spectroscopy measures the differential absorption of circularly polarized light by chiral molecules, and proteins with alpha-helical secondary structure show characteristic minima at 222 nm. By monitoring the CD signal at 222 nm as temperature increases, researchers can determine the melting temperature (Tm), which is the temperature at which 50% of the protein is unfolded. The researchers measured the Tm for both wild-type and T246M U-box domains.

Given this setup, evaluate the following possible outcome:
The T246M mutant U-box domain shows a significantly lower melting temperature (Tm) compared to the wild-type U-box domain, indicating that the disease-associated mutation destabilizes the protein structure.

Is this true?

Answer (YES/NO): YES